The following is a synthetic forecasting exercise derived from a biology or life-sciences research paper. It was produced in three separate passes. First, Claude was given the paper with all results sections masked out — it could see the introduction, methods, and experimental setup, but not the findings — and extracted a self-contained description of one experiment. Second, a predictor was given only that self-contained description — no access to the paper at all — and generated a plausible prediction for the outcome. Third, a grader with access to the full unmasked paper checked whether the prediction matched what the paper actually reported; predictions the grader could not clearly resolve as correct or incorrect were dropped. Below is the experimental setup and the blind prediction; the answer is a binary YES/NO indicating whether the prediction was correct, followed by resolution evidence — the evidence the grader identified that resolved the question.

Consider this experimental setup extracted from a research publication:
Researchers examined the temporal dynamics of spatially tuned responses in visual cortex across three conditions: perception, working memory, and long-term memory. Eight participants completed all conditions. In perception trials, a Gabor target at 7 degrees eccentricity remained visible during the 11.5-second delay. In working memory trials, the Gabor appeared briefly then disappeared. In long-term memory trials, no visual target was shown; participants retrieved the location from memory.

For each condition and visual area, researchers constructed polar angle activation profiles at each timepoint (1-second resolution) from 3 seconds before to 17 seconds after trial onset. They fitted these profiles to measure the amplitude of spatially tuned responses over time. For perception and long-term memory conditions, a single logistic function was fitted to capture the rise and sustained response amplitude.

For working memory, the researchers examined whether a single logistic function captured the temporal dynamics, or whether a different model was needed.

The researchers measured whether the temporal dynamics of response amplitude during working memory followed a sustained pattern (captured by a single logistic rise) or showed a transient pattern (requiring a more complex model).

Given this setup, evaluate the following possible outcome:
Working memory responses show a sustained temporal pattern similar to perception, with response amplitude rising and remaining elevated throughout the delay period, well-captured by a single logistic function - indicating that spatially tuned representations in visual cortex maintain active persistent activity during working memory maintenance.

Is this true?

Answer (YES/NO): NO